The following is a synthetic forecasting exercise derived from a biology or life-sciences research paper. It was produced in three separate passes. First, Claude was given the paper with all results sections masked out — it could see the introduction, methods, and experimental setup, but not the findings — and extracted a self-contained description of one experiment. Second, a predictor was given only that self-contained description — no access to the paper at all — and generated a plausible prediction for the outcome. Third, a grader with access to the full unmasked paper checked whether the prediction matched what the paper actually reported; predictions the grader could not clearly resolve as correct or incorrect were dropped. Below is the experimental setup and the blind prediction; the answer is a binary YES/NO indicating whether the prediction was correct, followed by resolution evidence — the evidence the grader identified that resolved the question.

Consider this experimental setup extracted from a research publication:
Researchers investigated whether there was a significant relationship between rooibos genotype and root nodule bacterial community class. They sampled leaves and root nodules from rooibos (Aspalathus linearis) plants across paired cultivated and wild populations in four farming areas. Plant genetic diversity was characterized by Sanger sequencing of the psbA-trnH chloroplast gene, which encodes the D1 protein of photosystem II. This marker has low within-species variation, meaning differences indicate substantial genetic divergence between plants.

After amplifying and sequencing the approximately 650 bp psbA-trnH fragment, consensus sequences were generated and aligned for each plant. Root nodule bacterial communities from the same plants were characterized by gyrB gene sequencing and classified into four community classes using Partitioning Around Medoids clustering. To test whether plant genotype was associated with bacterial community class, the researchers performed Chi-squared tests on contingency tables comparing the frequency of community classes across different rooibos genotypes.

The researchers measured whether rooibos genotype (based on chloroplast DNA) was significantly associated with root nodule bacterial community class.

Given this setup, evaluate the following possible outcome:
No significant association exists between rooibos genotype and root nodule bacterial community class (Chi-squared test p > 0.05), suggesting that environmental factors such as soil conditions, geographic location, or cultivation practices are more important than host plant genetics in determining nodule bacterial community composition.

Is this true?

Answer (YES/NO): YES